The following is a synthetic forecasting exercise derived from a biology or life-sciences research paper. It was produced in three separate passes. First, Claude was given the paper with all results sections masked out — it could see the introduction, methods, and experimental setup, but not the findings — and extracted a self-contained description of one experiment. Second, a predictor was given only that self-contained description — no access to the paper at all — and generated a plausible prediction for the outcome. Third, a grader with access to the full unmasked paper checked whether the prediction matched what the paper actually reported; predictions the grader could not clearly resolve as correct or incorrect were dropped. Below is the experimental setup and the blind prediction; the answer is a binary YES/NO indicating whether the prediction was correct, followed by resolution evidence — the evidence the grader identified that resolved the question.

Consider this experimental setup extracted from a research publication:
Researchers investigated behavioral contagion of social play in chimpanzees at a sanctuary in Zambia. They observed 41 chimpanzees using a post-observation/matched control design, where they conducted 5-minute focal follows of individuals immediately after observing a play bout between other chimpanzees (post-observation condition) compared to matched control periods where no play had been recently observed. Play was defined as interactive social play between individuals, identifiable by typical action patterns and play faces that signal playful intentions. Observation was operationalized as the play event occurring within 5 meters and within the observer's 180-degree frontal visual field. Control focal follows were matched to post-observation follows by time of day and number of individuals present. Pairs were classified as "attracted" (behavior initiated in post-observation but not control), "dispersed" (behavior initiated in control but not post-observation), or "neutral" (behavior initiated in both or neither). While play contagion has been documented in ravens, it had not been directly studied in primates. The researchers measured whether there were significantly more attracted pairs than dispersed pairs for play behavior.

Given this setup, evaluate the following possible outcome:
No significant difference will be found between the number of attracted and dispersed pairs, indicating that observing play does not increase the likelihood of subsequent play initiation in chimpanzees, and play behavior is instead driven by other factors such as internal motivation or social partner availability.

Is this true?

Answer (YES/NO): NO